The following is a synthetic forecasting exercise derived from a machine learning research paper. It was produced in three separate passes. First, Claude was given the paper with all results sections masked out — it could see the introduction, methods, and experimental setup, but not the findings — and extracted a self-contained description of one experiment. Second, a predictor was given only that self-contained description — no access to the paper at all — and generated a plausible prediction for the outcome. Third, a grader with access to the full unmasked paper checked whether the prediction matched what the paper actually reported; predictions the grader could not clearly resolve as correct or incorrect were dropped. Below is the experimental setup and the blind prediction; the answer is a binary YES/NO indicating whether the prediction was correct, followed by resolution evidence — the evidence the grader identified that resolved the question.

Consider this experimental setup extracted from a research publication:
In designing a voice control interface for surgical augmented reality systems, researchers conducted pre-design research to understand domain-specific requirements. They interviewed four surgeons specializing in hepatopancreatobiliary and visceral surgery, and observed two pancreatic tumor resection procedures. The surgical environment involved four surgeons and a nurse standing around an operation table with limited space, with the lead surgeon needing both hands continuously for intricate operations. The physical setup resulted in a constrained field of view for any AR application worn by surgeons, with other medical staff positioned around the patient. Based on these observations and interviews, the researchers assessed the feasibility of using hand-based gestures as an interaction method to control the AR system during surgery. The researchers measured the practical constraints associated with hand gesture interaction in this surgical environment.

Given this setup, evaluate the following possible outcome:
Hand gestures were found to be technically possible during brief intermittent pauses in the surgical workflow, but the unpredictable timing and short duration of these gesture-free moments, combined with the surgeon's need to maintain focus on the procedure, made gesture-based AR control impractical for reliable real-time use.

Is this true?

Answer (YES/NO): NO